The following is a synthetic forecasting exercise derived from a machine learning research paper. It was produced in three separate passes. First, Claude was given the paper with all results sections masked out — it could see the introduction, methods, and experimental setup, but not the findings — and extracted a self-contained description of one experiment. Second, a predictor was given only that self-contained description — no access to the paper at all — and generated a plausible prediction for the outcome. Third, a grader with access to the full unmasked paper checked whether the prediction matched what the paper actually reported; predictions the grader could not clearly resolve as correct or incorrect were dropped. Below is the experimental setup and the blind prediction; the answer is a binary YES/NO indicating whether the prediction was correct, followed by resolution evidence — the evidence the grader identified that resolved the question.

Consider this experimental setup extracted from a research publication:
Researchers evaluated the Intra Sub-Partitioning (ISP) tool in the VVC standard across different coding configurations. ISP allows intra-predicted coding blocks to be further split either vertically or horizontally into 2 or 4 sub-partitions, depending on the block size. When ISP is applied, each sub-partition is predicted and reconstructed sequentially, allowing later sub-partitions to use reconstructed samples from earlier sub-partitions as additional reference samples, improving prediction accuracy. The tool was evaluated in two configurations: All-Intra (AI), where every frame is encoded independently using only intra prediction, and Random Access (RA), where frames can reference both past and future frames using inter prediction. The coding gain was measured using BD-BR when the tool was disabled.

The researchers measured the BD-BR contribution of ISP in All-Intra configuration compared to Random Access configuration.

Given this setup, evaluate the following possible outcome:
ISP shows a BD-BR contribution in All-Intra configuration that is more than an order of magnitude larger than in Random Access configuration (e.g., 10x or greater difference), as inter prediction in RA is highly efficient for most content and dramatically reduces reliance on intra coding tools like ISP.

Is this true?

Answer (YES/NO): NO